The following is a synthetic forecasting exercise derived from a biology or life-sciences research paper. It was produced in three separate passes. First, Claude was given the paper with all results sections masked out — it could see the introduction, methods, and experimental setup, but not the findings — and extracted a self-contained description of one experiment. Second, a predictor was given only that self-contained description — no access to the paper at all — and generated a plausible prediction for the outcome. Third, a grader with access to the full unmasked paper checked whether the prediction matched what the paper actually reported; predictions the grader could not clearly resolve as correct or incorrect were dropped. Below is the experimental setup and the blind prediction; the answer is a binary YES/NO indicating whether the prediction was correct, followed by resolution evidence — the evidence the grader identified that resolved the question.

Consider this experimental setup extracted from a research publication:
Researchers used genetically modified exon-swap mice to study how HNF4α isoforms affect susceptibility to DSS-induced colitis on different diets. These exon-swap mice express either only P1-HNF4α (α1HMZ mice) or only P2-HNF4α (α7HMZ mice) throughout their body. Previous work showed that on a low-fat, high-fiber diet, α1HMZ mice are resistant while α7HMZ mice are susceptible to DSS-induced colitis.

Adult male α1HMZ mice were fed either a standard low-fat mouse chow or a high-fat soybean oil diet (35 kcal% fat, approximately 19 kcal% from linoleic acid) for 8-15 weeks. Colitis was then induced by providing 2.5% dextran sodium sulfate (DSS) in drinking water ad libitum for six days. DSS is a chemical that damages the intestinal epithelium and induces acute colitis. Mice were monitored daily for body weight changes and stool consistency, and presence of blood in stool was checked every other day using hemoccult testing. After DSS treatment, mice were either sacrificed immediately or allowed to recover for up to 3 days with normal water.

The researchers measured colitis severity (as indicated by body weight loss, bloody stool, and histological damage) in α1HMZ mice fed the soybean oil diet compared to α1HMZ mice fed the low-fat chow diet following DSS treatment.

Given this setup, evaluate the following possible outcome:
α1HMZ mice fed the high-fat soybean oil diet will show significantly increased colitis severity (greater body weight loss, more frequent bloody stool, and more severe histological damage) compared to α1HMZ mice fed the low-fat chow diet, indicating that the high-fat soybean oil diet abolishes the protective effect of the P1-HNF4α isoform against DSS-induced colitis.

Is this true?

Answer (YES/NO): NO